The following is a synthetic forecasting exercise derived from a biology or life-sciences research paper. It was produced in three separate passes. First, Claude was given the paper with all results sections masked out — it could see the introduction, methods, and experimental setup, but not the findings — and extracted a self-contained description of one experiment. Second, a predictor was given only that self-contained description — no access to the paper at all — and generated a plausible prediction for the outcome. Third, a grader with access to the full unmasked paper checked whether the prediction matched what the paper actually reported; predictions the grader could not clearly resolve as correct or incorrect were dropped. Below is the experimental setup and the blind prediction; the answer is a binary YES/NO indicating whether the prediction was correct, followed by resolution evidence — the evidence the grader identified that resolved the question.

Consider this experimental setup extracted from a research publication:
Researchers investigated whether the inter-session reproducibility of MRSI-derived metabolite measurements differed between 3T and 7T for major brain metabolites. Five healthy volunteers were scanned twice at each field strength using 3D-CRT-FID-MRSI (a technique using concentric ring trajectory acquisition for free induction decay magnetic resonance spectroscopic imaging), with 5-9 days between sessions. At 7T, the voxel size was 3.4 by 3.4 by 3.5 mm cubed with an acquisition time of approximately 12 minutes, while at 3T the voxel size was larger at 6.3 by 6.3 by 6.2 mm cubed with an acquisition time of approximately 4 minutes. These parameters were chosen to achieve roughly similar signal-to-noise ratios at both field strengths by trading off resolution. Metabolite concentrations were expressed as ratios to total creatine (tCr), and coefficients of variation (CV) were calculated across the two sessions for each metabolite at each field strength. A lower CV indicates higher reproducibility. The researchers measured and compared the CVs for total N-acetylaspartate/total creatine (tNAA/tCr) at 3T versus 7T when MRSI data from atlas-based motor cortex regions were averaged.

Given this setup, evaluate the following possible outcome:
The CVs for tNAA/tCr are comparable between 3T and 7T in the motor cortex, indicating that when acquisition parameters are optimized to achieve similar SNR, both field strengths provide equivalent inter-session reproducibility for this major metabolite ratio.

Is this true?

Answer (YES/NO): NO